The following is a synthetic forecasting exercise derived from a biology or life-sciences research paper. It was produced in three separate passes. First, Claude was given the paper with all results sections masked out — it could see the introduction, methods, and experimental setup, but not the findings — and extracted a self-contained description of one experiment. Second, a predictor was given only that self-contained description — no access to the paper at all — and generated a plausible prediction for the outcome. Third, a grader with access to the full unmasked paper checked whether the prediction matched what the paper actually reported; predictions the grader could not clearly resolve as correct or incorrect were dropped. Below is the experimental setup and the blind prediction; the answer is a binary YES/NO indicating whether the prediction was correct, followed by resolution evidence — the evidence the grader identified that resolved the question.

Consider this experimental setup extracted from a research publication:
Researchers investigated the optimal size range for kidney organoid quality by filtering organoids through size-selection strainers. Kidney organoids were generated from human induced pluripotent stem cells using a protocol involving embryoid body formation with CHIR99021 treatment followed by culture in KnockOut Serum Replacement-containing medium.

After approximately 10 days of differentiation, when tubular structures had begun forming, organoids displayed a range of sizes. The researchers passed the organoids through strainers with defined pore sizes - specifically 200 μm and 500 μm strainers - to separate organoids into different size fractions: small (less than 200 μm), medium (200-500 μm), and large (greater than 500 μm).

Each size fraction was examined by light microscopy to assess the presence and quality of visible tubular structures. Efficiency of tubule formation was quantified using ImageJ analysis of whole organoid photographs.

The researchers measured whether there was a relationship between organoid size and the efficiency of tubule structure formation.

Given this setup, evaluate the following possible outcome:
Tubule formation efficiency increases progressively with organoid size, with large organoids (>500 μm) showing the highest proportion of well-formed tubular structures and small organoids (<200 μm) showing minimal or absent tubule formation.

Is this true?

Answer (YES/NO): NO